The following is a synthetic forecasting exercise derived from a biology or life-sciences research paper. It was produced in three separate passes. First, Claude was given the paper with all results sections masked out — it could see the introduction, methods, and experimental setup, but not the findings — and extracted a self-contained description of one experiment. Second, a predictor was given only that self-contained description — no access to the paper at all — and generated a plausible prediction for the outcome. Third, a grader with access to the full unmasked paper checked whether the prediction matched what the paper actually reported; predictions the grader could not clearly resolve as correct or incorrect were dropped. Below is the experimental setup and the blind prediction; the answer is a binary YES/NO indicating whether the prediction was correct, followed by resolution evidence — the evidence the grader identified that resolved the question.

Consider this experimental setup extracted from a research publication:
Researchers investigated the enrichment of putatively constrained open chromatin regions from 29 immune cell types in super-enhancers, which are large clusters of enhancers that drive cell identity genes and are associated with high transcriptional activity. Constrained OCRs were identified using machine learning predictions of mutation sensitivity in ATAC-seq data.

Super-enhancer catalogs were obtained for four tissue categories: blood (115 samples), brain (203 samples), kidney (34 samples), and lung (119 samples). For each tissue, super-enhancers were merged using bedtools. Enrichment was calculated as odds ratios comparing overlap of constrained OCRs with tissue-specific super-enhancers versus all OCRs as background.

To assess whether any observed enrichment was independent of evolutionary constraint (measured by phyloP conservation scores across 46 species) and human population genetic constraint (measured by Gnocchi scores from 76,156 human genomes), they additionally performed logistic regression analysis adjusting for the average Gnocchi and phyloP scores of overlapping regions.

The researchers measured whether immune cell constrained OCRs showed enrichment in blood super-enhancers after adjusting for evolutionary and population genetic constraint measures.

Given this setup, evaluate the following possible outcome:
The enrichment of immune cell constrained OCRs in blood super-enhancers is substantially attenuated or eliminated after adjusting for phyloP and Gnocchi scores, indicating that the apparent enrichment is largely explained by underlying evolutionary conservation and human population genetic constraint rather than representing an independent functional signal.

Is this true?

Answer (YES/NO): NO